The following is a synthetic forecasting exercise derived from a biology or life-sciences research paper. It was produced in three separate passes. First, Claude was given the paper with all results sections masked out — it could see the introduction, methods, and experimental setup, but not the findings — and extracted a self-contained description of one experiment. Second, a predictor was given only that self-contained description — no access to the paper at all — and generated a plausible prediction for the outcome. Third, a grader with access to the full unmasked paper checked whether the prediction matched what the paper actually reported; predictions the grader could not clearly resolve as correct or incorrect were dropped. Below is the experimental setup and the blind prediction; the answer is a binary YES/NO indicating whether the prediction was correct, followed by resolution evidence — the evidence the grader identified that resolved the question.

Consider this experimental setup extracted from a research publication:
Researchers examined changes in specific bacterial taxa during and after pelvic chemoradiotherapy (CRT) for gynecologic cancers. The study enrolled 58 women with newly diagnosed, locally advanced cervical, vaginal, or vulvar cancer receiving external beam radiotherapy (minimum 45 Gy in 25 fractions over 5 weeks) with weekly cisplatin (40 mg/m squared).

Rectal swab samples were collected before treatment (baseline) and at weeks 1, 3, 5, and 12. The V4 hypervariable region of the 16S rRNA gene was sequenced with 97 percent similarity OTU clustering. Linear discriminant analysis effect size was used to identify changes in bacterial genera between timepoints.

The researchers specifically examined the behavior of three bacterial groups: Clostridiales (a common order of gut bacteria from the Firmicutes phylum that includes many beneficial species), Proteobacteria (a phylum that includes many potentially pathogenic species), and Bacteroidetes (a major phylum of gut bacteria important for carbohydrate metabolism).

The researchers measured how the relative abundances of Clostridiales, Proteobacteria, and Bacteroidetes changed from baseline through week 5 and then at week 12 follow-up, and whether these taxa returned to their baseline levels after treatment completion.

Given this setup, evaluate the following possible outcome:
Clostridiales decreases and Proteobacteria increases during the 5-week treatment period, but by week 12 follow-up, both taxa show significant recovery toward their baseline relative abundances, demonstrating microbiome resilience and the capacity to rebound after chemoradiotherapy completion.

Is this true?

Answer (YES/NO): YES